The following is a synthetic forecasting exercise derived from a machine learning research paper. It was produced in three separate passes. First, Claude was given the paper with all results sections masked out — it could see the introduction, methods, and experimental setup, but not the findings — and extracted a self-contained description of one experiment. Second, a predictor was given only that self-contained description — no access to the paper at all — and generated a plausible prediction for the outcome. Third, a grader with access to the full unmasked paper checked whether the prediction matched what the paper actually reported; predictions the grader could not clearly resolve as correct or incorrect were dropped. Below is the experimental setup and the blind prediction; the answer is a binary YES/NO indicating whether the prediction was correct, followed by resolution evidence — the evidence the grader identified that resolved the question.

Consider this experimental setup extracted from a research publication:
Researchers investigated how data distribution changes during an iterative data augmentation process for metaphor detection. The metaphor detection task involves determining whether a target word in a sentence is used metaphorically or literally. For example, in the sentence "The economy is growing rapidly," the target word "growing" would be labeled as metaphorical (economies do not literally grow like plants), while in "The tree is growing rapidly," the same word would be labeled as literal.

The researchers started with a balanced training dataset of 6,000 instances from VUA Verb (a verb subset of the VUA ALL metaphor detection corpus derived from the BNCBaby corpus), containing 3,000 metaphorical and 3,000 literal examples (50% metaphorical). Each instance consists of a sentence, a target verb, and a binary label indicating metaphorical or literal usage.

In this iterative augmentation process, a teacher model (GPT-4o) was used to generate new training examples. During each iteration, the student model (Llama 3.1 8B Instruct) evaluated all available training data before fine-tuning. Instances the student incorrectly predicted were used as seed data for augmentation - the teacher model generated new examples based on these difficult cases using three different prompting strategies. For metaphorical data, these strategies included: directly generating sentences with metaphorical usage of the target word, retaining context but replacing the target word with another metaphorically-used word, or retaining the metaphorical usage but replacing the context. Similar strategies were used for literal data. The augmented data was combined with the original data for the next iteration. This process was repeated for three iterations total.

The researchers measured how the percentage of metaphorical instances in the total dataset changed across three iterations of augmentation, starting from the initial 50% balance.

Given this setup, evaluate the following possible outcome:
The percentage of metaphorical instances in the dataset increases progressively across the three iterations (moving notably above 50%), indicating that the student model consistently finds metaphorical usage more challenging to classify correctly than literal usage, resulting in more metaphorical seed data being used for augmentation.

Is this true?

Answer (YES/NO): NO